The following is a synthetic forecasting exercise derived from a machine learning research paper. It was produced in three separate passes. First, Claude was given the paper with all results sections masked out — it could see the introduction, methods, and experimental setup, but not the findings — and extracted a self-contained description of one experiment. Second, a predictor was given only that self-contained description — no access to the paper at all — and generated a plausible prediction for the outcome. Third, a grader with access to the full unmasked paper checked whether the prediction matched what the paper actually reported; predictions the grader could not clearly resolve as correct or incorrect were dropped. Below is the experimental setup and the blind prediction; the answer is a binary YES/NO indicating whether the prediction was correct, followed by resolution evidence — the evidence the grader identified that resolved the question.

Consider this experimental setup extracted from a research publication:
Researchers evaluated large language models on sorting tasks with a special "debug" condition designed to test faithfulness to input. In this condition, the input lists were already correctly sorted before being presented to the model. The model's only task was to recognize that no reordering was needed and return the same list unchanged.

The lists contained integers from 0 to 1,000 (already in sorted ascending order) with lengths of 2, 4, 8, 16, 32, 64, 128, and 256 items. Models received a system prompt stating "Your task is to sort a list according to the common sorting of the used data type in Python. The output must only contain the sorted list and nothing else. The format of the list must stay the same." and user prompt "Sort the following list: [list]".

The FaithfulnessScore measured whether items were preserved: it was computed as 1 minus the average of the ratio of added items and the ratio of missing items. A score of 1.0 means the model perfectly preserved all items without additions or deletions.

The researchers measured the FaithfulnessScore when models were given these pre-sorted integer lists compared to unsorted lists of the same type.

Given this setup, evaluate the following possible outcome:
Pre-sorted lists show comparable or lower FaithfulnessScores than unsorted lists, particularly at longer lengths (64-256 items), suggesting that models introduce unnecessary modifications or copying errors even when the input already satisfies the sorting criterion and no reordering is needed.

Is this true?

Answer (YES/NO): NO